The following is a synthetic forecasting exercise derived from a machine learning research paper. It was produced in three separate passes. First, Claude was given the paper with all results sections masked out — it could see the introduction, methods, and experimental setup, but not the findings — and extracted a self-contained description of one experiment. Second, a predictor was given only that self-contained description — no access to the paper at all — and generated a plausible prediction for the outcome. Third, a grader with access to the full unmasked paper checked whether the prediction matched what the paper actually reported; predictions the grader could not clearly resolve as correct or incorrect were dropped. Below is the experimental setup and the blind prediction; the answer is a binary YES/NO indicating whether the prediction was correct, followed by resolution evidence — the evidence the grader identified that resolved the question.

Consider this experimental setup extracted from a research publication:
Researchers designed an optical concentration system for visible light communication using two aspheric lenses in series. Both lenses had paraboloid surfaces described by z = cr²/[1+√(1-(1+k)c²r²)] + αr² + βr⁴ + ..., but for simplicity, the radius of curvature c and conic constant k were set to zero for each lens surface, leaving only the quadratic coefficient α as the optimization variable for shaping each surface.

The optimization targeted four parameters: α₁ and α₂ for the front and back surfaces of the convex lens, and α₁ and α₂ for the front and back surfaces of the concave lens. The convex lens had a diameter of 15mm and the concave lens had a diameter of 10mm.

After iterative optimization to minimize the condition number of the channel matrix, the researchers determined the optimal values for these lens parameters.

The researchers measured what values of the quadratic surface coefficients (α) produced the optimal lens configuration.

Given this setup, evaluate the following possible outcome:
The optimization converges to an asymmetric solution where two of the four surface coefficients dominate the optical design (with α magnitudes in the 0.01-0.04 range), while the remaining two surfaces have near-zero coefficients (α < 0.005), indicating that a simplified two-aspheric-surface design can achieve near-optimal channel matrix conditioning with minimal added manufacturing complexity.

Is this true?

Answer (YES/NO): NO